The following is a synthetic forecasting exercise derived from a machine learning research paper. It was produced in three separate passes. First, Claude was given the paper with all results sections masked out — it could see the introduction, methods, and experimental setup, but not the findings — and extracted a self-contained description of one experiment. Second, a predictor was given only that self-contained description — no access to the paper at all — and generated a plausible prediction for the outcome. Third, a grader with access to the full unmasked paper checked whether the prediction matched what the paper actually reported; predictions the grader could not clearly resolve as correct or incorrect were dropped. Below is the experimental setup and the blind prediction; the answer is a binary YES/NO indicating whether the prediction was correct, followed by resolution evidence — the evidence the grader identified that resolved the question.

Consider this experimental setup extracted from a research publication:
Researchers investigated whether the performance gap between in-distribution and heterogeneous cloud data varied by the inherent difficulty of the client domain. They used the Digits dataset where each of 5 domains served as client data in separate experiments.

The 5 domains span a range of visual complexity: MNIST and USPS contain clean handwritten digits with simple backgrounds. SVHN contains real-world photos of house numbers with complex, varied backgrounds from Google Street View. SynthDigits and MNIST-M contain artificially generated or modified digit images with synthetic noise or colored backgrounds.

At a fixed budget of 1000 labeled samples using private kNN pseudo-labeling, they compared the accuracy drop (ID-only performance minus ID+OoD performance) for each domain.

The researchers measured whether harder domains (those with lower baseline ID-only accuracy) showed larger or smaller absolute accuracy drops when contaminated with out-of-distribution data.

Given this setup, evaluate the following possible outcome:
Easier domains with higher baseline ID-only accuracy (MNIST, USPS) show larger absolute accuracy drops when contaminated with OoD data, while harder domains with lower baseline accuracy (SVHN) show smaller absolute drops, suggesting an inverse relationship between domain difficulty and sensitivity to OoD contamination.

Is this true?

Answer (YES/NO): NO